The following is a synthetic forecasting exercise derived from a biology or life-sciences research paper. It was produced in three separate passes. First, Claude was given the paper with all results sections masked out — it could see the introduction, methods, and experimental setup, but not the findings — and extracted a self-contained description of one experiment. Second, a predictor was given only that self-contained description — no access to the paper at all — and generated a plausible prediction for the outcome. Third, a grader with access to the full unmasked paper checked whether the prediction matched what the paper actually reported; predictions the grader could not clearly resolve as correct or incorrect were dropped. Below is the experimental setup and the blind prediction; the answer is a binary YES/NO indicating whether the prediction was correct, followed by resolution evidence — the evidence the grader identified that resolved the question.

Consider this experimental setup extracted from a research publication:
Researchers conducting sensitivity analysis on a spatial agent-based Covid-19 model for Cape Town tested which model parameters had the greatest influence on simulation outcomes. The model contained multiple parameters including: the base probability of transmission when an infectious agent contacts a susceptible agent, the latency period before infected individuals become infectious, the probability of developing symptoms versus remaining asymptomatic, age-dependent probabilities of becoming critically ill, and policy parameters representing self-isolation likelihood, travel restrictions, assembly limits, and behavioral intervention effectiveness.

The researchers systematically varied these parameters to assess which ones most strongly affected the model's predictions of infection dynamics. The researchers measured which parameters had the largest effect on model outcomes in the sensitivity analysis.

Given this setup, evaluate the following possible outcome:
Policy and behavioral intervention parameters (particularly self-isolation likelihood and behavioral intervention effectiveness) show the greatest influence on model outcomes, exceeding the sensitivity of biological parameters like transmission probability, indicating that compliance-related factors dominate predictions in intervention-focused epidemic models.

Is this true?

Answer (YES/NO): NO